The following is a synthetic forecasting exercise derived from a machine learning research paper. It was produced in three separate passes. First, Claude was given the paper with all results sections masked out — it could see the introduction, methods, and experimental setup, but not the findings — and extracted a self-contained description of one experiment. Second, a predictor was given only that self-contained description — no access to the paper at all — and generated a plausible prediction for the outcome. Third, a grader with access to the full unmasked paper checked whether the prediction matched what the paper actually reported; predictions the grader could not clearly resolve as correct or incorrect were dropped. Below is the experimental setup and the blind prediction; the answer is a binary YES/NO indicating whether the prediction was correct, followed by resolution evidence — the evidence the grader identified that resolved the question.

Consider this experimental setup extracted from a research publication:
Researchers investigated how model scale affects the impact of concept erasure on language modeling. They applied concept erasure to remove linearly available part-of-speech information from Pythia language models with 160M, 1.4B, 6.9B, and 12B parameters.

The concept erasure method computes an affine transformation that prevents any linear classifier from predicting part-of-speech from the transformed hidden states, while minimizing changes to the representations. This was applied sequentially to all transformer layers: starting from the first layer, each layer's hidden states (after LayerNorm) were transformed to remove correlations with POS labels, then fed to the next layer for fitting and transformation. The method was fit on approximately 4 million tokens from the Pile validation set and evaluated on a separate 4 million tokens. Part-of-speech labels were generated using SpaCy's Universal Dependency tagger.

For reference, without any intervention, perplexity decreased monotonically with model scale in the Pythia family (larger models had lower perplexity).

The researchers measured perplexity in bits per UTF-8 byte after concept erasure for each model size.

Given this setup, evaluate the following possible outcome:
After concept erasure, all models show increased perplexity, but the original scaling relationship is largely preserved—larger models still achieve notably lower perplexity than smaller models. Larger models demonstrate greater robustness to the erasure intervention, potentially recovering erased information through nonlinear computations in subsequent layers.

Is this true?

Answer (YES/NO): NO